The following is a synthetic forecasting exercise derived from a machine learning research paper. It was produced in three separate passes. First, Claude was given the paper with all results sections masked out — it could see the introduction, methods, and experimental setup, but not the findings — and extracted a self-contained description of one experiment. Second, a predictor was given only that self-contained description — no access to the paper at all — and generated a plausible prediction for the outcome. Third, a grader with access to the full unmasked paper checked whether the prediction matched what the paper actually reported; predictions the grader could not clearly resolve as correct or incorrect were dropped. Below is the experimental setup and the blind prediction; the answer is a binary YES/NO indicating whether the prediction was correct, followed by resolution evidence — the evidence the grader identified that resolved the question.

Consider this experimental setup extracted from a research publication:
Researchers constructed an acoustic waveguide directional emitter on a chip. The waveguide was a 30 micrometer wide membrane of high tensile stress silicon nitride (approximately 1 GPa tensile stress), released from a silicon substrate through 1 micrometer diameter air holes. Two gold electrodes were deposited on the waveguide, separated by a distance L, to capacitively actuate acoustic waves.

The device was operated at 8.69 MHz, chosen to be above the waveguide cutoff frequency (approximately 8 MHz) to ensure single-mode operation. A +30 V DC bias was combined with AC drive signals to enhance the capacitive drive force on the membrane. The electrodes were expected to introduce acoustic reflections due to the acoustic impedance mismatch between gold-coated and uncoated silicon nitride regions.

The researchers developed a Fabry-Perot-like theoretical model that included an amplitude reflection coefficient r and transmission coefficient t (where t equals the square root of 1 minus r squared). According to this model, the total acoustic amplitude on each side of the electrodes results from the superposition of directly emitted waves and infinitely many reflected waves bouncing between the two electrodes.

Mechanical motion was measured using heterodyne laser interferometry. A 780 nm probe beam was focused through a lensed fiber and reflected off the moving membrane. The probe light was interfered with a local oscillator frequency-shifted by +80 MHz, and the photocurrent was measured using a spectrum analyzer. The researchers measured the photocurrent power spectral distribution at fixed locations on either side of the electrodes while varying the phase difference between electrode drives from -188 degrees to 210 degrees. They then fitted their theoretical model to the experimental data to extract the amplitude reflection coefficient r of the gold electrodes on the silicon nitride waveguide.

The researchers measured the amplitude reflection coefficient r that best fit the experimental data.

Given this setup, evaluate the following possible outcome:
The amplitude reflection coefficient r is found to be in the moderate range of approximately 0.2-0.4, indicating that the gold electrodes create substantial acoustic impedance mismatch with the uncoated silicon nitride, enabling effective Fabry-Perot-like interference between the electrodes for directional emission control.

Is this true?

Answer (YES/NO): NO